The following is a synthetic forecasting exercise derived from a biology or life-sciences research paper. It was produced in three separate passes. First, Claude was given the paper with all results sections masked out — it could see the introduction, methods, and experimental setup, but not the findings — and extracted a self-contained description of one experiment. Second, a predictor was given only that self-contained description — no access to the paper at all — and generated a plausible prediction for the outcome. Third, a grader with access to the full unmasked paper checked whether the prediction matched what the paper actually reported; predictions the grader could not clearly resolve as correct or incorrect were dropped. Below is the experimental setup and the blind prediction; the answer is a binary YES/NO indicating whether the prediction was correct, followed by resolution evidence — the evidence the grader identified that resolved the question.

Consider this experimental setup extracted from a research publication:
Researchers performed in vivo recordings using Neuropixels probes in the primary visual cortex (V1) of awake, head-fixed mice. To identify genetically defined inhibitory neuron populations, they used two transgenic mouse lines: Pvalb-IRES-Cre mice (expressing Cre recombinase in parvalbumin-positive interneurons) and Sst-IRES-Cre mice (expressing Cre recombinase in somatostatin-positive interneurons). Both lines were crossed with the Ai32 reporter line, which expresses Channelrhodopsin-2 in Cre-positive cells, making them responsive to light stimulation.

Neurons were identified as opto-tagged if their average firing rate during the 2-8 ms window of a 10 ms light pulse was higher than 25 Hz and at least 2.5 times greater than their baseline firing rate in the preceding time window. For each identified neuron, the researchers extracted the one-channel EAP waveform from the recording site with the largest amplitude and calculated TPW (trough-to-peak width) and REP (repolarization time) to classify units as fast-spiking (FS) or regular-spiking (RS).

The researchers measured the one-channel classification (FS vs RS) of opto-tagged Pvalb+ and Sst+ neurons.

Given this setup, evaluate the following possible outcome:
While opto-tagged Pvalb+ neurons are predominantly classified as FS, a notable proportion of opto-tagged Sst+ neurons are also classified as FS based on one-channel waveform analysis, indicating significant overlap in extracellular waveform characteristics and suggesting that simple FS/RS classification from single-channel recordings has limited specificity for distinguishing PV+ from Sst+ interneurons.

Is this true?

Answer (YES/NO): YES